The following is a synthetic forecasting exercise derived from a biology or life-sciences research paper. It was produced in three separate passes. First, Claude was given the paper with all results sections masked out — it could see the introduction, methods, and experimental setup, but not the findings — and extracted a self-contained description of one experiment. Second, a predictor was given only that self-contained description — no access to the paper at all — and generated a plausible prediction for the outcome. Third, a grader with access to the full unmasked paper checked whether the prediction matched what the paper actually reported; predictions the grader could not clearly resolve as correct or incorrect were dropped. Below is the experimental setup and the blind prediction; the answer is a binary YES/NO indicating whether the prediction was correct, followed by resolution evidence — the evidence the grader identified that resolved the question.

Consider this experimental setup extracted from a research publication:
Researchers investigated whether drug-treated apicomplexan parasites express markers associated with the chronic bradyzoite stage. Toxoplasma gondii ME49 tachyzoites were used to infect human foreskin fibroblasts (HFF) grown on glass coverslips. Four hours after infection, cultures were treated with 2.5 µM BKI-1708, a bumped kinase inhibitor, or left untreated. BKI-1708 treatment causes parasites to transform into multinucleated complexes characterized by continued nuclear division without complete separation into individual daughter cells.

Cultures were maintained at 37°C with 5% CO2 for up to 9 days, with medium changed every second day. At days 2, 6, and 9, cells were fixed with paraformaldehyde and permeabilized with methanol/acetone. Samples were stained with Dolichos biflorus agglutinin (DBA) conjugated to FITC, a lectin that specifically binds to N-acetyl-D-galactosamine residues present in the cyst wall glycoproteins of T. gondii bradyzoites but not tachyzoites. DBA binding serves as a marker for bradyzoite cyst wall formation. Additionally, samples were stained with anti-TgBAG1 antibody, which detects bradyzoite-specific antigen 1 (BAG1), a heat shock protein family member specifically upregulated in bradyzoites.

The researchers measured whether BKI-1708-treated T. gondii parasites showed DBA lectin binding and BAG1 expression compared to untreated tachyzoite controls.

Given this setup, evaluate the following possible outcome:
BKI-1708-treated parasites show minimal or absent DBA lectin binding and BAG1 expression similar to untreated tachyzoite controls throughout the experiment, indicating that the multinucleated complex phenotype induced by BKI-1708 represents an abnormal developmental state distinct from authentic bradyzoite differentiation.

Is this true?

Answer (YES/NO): NO